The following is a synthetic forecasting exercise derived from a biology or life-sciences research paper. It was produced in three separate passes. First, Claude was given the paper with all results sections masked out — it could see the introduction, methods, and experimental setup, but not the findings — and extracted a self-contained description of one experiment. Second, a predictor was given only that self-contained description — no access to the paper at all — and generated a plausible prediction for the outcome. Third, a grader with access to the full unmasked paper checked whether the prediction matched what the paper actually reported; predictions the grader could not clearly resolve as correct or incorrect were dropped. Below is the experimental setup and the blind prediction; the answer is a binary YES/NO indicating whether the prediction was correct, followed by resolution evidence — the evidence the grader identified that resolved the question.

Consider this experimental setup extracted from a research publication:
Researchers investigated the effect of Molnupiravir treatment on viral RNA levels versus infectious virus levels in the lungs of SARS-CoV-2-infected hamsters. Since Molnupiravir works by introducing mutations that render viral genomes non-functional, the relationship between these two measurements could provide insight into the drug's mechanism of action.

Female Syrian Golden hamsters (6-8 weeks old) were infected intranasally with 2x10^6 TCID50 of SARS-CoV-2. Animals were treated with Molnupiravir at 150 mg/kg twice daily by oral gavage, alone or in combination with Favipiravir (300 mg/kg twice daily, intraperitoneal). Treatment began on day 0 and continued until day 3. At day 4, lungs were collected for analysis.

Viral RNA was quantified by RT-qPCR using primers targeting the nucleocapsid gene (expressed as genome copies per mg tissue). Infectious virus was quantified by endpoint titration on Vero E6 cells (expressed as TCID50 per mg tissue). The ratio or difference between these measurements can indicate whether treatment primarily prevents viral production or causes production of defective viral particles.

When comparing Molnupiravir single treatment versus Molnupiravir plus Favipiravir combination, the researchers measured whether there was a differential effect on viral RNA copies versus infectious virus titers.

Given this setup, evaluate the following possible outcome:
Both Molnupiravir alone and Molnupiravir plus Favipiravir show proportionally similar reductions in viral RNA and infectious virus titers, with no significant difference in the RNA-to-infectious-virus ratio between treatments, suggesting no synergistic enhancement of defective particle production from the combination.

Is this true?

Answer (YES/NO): NO